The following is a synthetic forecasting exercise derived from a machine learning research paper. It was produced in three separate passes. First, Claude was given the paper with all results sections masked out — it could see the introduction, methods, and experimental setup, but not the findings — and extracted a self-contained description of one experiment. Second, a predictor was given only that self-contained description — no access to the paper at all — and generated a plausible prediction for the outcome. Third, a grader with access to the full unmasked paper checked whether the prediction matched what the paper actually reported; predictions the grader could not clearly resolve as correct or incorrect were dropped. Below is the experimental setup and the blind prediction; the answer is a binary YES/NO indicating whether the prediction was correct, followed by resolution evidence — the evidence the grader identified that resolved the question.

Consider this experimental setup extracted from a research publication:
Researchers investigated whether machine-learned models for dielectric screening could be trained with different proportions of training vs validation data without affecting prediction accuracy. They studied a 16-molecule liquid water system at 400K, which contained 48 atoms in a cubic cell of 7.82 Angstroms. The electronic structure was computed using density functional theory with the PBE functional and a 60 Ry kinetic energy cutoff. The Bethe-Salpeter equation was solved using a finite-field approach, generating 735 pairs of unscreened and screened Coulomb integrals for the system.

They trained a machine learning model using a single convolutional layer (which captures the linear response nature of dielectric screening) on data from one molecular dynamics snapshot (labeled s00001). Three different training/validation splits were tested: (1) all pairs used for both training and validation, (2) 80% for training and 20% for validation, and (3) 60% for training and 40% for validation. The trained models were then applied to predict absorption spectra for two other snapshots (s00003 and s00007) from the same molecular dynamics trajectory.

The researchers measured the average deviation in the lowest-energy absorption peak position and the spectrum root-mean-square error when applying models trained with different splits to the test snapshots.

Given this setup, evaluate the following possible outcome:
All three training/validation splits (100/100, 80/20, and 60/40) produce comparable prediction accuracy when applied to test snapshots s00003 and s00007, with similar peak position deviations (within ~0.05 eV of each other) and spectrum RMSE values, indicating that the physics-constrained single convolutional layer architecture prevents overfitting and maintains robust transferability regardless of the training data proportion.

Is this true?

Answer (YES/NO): YES